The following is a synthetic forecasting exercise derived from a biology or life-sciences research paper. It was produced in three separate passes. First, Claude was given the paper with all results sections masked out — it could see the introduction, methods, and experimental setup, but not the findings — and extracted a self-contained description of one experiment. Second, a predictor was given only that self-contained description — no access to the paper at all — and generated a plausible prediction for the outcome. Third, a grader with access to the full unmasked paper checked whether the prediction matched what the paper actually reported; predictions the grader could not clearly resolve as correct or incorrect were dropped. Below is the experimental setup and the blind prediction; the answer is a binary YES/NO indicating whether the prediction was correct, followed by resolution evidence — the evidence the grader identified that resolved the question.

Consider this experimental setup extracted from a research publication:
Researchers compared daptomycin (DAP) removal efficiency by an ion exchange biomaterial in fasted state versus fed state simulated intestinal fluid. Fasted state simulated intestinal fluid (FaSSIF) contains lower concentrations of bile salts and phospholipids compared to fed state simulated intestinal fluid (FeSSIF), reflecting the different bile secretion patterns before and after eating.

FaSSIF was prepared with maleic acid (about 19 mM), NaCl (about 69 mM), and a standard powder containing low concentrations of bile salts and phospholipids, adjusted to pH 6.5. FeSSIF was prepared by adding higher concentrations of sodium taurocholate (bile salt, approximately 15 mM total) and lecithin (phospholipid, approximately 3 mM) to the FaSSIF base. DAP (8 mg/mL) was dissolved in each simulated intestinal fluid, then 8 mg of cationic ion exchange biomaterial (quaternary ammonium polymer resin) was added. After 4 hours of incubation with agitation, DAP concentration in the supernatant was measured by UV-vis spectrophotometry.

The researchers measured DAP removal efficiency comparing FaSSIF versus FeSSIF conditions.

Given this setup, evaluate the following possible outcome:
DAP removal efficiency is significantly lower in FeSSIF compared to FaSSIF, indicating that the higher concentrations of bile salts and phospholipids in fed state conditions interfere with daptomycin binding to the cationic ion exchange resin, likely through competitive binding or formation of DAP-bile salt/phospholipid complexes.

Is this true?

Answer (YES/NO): NO